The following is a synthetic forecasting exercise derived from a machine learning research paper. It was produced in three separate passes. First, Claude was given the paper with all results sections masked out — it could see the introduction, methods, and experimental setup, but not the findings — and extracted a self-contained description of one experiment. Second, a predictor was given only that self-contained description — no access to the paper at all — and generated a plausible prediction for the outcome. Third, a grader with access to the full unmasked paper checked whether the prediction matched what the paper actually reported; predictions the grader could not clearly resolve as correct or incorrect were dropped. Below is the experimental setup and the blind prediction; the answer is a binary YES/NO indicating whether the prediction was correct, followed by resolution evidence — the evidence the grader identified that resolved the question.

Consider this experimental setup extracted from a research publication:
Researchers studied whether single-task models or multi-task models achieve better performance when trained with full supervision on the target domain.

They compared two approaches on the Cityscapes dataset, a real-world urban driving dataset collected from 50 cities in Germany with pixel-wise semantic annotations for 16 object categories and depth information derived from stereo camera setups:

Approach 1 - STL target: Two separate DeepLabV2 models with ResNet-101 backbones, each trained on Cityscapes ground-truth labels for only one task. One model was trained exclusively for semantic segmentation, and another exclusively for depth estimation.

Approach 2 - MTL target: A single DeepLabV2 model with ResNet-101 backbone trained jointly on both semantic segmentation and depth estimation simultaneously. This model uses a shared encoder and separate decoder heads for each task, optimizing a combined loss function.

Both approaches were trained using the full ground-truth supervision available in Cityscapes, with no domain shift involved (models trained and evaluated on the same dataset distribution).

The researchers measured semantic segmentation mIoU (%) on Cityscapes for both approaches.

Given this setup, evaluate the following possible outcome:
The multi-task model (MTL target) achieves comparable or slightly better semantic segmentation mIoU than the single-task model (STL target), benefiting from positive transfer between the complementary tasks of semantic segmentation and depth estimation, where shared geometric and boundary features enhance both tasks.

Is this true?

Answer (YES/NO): YES